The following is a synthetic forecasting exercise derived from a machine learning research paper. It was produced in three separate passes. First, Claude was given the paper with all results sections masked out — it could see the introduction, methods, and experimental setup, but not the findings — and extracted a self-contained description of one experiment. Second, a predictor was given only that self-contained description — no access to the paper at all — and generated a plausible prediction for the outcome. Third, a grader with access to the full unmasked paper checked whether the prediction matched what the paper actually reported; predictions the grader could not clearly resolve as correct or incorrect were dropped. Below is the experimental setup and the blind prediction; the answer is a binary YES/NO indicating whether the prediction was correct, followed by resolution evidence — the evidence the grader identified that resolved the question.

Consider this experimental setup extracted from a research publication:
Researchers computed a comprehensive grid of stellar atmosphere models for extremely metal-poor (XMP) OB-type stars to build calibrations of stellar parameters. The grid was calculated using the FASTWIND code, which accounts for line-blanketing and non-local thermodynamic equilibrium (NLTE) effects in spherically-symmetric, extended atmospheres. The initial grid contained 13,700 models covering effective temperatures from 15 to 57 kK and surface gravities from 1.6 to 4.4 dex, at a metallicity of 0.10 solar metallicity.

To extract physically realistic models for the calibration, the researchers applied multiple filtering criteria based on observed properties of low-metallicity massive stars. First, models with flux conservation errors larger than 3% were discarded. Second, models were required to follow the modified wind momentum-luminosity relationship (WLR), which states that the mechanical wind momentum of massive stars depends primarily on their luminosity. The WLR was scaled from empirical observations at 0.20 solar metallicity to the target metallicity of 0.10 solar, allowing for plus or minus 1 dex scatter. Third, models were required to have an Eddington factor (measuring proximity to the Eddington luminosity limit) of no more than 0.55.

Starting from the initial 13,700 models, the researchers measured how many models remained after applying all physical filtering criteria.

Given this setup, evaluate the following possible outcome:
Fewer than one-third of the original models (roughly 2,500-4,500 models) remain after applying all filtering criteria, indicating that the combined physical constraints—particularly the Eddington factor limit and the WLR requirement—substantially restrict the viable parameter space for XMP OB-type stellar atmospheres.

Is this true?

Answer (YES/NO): NO